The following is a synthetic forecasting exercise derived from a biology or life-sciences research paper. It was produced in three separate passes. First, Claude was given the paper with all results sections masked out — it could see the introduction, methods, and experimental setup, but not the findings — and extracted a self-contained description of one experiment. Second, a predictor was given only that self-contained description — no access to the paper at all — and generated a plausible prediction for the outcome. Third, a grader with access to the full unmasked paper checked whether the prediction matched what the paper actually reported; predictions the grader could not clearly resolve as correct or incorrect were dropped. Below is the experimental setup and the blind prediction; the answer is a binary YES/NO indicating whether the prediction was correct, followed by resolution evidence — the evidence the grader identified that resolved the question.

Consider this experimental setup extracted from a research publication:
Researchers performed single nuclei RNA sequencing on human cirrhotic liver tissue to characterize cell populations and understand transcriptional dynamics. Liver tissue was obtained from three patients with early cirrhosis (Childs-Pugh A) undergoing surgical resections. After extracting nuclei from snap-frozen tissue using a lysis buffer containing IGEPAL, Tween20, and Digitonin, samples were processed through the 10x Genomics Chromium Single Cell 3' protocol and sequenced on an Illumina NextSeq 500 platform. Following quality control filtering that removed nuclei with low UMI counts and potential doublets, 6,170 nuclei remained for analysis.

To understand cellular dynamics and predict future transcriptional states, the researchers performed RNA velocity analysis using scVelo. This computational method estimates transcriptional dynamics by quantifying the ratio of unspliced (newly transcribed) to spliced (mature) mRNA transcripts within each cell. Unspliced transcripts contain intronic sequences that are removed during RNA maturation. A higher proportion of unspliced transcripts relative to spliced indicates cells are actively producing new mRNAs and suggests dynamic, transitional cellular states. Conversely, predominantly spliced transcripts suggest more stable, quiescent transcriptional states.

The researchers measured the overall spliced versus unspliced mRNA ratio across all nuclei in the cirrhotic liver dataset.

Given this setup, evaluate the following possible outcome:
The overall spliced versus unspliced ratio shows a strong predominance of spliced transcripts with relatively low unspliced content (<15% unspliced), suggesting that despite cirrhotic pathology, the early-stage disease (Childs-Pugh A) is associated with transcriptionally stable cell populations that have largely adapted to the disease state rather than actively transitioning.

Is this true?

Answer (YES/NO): NO